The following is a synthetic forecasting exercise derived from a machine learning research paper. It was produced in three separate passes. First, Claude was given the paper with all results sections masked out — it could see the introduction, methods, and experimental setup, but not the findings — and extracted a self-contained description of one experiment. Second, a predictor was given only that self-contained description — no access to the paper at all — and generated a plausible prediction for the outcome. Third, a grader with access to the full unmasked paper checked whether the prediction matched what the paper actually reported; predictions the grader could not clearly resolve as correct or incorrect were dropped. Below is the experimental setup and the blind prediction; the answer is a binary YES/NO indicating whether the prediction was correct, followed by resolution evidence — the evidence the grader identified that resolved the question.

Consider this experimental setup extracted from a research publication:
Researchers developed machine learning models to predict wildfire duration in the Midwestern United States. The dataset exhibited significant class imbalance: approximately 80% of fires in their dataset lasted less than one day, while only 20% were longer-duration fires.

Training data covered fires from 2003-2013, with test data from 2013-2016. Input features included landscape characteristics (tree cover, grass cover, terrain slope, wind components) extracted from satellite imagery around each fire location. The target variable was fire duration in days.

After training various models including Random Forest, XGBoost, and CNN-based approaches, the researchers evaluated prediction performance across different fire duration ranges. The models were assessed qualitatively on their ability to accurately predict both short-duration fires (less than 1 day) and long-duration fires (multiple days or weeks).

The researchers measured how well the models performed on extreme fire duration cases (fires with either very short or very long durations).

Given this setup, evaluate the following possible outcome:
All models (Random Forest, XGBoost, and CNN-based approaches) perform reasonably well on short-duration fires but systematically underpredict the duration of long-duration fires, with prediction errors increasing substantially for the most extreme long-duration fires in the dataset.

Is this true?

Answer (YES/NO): NO